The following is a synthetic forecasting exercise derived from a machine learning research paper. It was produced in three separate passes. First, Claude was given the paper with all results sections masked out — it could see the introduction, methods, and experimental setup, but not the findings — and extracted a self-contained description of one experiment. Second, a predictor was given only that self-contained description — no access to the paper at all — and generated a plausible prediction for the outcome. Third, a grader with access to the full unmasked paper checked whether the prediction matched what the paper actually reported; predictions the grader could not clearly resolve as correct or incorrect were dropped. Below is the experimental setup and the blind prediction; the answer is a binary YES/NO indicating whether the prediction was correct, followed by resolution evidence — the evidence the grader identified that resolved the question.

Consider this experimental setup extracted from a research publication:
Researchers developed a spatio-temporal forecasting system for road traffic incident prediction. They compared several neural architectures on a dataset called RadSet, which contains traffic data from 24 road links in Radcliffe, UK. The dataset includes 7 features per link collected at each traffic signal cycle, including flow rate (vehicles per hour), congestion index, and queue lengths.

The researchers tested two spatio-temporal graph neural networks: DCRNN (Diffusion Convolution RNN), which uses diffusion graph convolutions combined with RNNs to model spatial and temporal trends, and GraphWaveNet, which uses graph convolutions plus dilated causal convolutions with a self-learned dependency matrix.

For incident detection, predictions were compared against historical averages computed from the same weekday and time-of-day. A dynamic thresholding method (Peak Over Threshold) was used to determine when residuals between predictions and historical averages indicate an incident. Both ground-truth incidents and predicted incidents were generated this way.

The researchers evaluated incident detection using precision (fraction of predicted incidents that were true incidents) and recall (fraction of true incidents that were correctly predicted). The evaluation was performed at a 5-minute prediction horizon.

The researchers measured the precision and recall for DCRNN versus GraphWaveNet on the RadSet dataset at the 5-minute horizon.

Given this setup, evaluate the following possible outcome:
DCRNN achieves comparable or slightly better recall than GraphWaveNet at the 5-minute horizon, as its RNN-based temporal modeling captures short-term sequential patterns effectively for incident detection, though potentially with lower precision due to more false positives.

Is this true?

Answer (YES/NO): NO